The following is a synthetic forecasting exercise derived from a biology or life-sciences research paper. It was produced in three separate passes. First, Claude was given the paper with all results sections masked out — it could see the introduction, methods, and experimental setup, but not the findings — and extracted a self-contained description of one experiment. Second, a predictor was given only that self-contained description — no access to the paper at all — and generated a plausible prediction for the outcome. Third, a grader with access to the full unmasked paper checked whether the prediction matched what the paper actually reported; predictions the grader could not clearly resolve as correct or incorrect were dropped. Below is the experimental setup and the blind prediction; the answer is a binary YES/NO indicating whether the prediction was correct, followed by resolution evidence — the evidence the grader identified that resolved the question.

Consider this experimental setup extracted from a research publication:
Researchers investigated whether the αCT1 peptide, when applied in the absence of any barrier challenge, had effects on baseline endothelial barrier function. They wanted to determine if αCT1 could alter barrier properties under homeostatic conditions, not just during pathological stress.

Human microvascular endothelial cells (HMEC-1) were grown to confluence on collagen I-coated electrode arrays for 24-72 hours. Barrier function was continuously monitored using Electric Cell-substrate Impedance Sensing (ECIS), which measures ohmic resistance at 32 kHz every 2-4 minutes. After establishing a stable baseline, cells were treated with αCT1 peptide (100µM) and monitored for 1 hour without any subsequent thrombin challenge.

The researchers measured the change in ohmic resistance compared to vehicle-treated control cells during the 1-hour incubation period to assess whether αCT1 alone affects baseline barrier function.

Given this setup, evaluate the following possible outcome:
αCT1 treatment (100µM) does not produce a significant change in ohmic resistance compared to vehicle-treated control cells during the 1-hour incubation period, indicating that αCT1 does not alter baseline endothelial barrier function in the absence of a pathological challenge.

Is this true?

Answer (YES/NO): NO